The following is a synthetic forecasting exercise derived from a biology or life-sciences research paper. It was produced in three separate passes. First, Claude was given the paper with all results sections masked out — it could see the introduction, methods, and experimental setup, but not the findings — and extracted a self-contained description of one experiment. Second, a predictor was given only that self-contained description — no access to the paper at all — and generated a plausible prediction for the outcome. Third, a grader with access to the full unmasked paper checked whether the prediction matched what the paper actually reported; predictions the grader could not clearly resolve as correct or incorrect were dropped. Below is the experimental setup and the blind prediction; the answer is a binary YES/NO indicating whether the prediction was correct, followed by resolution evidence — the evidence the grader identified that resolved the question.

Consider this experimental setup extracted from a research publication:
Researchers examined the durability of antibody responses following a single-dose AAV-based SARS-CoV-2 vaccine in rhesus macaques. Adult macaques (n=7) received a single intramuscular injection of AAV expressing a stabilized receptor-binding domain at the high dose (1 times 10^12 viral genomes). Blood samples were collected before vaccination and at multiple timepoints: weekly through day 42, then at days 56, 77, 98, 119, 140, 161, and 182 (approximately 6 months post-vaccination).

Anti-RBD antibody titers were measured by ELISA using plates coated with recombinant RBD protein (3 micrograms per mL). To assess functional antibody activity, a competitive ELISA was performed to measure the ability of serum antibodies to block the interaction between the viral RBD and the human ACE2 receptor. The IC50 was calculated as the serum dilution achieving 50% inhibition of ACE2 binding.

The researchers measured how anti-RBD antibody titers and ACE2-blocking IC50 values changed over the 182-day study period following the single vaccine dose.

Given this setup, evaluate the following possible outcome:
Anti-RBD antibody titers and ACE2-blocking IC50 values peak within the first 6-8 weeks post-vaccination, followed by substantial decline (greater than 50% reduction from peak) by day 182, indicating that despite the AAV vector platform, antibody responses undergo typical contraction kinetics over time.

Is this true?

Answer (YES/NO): NO